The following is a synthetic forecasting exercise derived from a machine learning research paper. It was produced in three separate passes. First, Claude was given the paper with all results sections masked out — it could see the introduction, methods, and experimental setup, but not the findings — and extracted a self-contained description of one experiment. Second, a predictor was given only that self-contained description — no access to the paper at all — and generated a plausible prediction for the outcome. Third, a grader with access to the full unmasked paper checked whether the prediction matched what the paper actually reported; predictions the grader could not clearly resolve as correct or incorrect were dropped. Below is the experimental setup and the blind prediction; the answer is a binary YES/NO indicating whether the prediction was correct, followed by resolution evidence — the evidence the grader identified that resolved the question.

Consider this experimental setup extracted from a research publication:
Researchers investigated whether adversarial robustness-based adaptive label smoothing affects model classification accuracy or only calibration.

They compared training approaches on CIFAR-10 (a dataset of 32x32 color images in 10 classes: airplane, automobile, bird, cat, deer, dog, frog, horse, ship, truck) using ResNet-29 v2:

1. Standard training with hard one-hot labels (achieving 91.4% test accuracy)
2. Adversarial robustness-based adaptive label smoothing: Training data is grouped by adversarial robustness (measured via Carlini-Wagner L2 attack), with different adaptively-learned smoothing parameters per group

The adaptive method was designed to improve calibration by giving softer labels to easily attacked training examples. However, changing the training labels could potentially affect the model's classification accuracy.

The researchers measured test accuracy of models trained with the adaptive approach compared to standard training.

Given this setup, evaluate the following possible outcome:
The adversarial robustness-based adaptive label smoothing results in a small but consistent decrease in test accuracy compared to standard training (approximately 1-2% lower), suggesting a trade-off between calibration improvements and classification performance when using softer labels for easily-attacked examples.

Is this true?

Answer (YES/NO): NO